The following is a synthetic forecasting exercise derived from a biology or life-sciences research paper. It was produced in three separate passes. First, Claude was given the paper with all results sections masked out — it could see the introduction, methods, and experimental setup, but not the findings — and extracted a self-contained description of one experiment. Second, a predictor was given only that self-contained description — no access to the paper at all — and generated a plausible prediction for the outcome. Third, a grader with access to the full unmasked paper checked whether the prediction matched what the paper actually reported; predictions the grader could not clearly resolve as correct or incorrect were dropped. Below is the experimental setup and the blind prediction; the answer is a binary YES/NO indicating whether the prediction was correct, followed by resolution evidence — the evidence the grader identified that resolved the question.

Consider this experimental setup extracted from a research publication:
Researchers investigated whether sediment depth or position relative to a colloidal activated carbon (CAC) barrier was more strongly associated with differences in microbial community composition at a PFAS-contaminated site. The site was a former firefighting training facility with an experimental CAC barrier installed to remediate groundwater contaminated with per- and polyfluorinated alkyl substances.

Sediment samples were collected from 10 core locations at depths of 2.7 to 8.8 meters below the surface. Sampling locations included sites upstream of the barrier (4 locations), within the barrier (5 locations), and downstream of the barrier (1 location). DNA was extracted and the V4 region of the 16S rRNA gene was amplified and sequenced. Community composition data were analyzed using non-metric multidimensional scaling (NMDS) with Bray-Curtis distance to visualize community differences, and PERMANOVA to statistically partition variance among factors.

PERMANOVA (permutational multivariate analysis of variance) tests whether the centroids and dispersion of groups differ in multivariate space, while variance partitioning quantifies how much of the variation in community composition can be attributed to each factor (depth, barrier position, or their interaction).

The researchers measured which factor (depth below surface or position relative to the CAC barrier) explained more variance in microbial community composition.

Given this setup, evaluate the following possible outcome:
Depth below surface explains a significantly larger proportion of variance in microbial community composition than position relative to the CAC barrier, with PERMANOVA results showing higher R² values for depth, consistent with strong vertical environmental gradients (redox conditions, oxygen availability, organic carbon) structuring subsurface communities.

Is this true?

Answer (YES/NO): YES